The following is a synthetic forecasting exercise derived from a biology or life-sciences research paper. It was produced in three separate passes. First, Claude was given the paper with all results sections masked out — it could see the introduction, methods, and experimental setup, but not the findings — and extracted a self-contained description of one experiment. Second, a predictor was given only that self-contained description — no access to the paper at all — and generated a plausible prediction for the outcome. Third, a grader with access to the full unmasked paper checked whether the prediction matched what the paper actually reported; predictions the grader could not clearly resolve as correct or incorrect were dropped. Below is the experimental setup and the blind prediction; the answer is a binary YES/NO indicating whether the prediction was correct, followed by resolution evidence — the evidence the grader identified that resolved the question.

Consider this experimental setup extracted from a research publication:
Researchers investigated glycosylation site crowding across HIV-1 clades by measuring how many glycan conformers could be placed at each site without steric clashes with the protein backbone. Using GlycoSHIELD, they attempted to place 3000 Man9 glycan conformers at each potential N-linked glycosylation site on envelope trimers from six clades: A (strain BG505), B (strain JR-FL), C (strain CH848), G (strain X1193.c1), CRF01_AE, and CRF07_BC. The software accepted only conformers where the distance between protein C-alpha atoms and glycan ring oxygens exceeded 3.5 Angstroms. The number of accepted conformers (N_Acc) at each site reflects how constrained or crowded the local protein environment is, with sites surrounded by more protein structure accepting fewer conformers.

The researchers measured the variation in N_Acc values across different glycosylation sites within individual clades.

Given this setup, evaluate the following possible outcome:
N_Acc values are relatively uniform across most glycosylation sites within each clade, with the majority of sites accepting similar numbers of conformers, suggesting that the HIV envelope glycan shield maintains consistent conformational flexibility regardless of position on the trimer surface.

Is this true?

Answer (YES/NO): NO